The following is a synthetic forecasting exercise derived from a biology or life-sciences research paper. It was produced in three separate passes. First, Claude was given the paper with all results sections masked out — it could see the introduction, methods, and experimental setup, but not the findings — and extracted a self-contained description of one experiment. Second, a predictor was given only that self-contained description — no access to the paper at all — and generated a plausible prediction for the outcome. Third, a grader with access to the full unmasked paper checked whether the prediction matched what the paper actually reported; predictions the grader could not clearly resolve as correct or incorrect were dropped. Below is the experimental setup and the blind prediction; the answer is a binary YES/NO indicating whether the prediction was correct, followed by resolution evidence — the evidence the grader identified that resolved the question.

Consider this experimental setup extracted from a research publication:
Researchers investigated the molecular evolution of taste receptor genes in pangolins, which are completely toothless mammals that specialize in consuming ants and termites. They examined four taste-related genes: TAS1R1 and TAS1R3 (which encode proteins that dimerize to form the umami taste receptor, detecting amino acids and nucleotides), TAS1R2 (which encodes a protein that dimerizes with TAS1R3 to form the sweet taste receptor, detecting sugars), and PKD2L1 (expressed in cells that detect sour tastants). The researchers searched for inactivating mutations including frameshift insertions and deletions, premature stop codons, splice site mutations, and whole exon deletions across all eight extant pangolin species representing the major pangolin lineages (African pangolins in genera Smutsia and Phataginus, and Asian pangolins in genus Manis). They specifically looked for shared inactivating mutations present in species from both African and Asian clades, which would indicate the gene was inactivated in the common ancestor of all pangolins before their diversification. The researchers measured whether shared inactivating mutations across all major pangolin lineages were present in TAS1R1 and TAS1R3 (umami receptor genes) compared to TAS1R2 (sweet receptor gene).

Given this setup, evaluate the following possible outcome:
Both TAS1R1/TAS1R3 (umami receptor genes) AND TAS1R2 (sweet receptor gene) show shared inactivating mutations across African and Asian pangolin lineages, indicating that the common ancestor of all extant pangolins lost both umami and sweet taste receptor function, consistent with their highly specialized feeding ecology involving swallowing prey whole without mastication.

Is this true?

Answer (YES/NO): NO